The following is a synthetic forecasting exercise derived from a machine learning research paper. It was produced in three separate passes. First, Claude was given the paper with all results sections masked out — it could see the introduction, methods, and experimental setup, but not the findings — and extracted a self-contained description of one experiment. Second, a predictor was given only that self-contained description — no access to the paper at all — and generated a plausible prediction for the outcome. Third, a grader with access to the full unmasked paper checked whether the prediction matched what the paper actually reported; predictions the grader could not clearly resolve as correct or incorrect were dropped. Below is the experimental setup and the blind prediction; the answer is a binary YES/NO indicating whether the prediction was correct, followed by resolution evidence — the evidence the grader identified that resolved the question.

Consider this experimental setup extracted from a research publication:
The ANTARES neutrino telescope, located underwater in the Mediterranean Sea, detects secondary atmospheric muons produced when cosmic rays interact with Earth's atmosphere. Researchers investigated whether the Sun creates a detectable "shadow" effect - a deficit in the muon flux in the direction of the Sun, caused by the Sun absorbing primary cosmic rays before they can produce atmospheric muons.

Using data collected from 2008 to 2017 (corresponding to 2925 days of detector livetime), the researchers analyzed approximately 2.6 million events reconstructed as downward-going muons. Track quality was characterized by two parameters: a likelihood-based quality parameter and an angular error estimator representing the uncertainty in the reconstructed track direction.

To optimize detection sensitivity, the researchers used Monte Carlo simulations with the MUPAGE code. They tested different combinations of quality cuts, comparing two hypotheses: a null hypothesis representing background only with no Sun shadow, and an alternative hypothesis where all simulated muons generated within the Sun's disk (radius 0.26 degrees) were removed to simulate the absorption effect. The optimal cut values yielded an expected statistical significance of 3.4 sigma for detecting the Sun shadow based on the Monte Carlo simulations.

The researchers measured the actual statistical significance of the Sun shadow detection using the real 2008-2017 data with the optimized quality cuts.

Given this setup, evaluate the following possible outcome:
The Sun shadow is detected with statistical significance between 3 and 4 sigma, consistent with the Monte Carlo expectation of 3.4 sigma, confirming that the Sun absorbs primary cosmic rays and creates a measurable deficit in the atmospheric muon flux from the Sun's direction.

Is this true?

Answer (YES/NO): YES